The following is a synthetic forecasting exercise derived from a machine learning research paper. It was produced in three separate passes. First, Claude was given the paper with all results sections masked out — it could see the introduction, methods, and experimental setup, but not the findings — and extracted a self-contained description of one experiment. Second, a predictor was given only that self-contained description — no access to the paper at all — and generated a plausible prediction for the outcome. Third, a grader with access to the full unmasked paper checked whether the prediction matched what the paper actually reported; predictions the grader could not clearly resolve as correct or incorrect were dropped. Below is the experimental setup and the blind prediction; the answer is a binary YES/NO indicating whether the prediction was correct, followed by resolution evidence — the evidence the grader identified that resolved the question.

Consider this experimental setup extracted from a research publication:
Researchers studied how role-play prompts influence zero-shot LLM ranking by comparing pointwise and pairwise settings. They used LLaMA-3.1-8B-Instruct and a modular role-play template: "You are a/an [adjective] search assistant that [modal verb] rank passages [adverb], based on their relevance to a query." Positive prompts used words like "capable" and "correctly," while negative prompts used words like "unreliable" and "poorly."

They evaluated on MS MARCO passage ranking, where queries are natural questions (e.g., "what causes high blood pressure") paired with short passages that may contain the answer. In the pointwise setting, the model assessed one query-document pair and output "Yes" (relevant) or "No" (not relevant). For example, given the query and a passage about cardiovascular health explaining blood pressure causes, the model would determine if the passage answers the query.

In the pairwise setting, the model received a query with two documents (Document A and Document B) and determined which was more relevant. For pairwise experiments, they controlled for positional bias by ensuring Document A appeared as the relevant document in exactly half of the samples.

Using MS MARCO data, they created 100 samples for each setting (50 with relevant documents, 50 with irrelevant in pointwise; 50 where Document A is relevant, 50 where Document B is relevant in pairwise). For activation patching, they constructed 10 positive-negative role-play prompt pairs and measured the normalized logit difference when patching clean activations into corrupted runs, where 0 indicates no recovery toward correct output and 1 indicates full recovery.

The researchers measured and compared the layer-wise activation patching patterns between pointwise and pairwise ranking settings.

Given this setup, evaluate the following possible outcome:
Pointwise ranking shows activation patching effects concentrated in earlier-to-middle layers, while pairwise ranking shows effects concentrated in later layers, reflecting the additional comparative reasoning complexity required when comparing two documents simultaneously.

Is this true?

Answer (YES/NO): NO